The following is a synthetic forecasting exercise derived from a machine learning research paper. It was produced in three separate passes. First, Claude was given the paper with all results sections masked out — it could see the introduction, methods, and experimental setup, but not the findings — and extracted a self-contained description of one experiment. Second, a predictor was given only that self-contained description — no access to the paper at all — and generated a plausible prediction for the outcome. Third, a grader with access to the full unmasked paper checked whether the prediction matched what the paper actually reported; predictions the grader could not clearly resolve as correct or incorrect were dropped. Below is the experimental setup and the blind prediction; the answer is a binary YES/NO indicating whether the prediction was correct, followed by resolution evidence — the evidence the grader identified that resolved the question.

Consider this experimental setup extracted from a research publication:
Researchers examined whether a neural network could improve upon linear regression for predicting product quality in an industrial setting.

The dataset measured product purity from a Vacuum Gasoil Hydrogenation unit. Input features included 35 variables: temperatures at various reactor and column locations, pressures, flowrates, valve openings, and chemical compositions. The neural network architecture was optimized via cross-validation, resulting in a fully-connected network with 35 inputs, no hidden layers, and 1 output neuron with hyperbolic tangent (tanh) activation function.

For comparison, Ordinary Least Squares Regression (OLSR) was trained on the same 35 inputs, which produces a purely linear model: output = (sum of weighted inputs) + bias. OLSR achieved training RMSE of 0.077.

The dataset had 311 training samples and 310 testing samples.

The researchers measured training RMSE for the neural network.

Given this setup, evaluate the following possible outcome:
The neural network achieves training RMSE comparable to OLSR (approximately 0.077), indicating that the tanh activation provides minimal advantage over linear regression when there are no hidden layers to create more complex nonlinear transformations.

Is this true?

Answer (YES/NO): YES